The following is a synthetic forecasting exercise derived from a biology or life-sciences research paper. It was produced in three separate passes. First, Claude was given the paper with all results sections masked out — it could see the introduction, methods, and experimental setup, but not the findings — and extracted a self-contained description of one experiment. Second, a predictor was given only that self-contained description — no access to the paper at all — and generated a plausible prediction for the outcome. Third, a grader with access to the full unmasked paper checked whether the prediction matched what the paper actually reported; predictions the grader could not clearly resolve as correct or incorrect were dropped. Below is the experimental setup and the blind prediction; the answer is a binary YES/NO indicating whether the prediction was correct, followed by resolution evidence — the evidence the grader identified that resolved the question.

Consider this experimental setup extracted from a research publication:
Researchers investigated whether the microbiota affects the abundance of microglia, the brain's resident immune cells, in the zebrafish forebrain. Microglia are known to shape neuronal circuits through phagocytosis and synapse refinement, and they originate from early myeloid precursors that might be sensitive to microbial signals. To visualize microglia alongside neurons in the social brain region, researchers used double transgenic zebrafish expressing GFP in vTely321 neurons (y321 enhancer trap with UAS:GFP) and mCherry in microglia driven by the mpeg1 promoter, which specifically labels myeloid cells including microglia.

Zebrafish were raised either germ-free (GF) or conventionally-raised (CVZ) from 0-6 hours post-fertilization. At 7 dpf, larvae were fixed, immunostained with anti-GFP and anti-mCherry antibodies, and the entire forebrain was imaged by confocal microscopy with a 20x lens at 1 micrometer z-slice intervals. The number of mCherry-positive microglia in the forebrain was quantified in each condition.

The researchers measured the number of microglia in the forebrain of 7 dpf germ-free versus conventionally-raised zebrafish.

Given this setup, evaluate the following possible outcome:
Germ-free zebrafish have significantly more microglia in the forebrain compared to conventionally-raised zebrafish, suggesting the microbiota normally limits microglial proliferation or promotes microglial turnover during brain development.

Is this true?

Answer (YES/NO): NO